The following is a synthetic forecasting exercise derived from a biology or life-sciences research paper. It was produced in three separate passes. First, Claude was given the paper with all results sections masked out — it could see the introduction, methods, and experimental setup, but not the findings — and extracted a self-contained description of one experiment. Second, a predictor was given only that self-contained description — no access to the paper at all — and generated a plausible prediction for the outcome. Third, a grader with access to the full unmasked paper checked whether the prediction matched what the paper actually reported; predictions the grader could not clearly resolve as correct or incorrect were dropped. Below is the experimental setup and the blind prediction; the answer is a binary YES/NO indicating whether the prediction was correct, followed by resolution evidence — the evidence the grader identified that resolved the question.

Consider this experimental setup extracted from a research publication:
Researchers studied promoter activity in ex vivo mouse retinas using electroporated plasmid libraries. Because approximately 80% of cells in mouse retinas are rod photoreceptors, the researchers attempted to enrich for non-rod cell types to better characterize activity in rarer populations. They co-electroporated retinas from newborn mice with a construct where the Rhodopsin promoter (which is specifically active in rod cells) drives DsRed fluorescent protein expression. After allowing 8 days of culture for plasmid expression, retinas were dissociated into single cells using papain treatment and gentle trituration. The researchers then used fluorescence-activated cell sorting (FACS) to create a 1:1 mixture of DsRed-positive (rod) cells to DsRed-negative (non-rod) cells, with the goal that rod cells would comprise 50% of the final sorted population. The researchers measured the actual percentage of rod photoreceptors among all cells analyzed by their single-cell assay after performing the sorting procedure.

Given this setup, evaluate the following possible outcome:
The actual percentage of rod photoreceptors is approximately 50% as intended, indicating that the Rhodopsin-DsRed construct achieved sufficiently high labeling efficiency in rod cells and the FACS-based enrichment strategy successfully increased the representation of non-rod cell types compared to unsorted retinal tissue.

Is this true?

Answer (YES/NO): NO